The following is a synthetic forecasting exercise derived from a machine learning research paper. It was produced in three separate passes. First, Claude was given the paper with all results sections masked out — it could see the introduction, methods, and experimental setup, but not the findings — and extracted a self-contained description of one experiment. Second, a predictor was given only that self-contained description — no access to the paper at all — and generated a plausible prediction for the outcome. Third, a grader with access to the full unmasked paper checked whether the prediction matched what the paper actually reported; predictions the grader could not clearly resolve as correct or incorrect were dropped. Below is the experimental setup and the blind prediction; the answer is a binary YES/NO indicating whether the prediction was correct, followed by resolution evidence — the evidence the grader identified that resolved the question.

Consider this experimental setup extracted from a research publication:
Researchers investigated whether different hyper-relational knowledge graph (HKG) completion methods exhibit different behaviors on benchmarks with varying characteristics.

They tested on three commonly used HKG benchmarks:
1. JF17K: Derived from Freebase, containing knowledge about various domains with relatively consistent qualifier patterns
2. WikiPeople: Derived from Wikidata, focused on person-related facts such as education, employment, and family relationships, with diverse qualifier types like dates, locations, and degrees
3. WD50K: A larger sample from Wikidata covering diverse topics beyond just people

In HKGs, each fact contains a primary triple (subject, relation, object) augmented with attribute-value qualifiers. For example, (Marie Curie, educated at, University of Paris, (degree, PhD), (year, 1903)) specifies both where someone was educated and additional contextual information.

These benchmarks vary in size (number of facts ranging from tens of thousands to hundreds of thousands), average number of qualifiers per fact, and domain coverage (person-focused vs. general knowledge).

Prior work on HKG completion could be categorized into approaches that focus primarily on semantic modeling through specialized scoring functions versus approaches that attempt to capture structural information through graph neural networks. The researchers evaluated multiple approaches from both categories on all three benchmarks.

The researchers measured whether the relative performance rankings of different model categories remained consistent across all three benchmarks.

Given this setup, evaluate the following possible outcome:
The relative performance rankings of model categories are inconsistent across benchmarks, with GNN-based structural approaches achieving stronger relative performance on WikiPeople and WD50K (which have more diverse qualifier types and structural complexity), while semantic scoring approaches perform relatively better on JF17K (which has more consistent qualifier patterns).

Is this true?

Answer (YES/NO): NO